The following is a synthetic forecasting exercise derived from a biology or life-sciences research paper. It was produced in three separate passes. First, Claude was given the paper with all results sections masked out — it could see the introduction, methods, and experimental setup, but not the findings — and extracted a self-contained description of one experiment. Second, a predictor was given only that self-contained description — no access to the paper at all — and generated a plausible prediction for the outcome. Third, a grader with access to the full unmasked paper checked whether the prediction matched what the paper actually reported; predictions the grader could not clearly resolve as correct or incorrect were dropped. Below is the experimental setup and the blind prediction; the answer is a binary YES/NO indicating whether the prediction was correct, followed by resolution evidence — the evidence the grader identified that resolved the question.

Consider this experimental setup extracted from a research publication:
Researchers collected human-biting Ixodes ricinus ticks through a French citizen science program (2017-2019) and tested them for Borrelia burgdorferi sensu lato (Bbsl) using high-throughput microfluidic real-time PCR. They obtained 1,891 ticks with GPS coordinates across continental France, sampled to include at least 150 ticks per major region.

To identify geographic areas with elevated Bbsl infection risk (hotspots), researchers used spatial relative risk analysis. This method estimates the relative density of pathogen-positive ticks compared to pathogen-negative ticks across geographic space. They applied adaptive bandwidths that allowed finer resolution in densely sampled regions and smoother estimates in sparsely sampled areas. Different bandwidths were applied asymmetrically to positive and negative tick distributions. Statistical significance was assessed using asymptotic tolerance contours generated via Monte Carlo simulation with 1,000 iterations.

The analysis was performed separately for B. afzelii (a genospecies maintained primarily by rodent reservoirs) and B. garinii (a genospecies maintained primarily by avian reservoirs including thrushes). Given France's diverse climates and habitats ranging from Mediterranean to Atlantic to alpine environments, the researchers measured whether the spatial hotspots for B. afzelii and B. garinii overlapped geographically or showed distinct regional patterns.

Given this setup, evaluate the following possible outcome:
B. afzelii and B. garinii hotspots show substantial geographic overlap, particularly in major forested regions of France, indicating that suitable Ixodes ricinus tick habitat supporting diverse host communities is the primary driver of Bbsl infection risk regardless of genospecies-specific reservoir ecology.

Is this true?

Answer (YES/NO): NO